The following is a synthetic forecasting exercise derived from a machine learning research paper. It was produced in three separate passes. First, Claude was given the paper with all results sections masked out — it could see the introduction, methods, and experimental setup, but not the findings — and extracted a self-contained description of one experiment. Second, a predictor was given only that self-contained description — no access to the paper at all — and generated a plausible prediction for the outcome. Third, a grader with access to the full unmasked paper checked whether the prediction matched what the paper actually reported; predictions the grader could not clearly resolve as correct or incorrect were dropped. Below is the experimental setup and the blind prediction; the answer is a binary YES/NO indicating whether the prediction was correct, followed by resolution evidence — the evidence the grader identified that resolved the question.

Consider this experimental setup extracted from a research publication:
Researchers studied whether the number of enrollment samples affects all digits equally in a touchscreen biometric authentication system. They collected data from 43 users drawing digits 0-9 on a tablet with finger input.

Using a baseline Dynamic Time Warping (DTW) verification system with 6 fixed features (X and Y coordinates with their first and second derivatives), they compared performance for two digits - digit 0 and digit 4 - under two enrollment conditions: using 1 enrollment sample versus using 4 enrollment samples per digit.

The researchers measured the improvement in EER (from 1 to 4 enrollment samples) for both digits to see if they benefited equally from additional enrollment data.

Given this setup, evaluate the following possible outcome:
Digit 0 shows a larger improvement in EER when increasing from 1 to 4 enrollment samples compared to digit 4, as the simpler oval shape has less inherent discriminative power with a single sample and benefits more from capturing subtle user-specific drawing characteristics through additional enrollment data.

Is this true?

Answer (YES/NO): NO